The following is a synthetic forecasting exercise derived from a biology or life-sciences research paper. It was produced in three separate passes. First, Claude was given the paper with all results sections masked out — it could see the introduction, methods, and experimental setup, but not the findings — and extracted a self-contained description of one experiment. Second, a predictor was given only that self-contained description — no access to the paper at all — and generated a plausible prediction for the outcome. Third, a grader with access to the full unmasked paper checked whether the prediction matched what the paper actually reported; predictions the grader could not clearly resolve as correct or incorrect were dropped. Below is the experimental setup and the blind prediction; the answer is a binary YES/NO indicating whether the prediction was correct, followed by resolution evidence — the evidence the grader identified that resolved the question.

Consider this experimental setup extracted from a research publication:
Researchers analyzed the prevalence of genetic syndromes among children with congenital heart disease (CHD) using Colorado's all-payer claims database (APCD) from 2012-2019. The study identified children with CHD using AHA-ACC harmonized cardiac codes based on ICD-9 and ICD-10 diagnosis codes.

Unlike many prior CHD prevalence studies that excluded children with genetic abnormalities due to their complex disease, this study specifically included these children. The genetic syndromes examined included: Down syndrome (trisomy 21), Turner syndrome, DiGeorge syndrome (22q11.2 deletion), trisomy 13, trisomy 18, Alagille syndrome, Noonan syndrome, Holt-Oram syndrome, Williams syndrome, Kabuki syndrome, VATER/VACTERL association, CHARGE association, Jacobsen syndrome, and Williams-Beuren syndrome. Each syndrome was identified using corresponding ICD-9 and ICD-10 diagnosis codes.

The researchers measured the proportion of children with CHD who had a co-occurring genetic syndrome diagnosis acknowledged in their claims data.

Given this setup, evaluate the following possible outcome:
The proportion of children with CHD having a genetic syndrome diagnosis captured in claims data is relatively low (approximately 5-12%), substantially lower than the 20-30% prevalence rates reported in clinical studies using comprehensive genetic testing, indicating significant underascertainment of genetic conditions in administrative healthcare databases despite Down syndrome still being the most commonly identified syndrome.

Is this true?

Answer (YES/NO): NO